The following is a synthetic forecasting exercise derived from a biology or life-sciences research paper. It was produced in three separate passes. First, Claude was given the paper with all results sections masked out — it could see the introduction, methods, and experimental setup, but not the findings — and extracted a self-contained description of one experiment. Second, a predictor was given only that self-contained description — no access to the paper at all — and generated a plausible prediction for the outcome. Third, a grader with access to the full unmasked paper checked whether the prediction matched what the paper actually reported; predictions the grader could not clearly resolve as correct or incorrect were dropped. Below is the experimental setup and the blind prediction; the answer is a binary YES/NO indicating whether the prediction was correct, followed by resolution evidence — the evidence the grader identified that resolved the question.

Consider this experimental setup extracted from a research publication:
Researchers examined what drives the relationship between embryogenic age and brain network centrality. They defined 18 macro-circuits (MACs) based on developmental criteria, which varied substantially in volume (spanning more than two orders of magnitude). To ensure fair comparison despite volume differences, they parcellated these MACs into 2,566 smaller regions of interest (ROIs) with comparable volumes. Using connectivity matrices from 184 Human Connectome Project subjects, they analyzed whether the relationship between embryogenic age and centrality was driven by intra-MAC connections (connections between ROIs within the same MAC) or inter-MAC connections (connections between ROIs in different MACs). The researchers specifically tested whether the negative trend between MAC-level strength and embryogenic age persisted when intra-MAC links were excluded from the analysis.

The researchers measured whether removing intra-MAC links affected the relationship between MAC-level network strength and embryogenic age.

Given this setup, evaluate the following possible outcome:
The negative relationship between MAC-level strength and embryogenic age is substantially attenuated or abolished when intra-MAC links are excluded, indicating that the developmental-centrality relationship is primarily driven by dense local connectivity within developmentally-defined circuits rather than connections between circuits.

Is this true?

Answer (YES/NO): NO